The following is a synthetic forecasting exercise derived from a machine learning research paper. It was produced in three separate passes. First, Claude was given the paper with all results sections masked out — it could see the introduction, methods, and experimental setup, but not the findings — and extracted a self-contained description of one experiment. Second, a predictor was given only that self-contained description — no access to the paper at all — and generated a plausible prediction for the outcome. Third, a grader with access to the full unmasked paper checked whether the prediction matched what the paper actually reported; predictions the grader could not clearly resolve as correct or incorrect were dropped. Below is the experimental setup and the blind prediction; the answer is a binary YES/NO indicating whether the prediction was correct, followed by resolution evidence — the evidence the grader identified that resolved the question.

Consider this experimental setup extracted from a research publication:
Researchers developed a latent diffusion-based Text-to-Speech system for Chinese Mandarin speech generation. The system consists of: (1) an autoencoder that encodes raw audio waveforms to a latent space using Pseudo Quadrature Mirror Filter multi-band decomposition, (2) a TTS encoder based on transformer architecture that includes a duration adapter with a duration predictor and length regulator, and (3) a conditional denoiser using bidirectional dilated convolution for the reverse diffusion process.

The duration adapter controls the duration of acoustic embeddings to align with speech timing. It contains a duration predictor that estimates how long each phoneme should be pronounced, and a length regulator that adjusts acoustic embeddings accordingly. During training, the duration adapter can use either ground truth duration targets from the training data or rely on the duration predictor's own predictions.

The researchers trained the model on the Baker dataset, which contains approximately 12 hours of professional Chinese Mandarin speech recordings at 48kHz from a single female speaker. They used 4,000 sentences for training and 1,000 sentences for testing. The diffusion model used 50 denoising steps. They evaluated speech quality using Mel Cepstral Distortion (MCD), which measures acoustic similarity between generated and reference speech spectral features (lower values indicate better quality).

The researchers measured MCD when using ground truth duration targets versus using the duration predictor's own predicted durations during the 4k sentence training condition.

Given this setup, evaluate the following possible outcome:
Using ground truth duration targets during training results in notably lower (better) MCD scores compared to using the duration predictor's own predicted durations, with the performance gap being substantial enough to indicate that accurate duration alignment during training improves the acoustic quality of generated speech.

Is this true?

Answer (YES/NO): YES